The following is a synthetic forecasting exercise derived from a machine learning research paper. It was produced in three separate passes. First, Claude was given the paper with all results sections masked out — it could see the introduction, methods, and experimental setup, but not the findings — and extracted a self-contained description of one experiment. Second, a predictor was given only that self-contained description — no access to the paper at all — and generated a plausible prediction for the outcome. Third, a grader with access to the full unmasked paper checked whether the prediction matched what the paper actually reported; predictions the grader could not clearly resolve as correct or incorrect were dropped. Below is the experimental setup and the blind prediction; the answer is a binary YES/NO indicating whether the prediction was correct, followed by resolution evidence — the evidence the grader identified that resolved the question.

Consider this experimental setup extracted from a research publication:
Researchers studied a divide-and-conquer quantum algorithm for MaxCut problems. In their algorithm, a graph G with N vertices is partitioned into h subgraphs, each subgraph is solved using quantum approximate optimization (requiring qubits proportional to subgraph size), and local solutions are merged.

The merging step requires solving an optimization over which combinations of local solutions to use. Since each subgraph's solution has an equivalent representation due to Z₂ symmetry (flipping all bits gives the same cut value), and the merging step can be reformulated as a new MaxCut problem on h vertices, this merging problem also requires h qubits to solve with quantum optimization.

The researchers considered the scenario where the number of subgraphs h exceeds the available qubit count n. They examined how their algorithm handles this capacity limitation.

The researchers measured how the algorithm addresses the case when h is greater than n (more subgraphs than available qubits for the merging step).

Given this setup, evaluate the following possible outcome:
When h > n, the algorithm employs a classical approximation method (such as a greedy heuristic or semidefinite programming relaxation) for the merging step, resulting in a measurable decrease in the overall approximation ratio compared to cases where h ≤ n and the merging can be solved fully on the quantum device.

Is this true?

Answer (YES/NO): NO